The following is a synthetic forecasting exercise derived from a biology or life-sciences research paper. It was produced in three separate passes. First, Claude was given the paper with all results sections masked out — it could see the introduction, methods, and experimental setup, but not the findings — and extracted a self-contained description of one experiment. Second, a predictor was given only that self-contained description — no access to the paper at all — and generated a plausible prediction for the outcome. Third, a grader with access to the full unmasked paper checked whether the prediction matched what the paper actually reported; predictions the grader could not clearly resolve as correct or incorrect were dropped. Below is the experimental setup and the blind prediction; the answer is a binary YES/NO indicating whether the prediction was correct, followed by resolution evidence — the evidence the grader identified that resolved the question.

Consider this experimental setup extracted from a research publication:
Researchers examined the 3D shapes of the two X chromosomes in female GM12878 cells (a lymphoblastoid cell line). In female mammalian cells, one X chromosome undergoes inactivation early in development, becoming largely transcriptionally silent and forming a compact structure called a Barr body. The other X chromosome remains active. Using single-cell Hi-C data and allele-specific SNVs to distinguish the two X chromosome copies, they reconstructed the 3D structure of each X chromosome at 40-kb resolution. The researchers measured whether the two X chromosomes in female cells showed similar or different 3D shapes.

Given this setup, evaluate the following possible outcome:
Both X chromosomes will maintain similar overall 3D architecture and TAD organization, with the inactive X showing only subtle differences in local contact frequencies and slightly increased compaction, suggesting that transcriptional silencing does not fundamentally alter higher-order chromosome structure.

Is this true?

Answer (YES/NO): NO